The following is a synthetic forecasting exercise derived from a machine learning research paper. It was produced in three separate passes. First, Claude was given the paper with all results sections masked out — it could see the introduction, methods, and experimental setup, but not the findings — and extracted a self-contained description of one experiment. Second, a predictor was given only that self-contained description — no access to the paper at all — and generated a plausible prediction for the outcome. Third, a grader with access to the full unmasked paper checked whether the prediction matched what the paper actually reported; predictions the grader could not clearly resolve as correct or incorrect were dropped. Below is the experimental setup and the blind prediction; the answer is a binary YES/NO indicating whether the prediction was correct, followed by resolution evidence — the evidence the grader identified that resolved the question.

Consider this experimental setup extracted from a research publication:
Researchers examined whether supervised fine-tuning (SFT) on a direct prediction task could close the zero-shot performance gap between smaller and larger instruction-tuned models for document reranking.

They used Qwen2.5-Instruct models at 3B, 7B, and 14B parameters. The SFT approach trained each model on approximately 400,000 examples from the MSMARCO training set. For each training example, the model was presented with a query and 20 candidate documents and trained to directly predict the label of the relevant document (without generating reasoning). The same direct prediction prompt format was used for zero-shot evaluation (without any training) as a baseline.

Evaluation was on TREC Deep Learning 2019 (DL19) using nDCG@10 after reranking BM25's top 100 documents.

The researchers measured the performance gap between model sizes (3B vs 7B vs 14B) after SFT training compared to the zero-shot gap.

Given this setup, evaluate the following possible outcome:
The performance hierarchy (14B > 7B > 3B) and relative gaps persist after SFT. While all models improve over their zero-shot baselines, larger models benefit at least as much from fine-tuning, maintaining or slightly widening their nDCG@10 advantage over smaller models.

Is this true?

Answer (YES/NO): NO